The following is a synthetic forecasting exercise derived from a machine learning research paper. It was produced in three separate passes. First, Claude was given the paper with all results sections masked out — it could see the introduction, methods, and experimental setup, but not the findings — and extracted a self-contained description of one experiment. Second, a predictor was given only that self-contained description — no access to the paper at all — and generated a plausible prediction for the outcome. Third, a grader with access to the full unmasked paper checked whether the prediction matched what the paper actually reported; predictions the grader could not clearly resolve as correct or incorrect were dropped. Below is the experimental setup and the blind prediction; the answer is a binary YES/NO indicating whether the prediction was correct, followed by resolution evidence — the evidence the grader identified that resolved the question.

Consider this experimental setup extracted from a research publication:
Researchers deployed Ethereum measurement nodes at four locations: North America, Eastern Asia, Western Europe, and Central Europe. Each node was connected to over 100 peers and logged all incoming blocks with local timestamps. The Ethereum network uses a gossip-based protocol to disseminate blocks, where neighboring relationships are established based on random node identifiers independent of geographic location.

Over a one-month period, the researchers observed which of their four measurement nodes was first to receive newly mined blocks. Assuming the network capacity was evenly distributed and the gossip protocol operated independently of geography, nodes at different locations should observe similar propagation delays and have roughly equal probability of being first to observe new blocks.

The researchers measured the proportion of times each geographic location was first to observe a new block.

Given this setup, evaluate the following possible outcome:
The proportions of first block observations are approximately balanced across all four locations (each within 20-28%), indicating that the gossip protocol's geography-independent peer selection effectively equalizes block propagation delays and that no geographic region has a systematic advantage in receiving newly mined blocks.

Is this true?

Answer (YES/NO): NO